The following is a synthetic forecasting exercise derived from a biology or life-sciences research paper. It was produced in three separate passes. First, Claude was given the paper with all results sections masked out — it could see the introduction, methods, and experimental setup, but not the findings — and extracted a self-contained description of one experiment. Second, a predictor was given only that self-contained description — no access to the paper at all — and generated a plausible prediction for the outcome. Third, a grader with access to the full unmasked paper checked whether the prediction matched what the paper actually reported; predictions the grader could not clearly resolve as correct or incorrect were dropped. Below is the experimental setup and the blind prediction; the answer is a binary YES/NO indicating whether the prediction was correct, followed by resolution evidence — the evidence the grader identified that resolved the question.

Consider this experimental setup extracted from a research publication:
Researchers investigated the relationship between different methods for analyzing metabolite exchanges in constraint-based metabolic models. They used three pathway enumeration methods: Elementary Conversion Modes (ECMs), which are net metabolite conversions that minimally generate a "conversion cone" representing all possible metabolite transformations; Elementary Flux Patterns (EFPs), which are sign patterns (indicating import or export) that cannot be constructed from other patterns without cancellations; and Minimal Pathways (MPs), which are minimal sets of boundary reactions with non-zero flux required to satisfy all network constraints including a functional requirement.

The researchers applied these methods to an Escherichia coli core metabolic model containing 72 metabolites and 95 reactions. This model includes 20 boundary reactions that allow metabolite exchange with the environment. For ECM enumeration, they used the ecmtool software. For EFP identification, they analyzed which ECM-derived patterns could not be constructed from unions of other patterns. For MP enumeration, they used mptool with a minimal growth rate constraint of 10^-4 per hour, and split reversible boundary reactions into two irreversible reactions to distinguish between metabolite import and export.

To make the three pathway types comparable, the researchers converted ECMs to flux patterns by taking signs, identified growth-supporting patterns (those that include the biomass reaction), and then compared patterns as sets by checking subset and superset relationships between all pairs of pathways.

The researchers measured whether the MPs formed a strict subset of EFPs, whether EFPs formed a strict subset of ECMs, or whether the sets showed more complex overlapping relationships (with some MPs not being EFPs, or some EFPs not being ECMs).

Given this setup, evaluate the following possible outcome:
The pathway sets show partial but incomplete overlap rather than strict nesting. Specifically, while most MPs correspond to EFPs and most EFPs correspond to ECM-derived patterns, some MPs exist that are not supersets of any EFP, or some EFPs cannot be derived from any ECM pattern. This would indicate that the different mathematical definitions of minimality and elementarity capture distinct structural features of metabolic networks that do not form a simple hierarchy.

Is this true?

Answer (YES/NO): NO